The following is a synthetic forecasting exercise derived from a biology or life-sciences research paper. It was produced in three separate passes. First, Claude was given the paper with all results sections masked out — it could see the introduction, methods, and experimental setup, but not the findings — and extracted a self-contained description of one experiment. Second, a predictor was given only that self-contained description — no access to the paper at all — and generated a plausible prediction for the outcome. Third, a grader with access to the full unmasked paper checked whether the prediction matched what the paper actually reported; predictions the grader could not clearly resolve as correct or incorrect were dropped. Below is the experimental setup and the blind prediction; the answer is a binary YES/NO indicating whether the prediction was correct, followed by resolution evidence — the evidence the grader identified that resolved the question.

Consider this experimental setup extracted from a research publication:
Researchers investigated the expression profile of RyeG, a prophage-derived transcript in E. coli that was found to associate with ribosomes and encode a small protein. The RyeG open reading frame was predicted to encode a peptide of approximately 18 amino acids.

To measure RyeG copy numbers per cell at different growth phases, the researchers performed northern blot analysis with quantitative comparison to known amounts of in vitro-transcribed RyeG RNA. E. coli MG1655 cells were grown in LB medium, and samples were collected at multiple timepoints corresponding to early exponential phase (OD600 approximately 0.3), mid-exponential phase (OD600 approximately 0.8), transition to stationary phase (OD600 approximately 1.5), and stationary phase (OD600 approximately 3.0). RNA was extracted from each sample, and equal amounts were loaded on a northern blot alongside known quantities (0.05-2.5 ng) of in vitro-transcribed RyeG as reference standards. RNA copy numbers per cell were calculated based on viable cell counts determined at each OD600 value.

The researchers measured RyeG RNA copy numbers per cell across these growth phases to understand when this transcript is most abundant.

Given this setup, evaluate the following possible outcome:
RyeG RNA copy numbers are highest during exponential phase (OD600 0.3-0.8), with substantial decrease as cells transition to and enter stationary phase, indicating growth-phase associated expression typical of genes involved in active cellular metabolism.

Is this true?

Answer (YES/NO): NO